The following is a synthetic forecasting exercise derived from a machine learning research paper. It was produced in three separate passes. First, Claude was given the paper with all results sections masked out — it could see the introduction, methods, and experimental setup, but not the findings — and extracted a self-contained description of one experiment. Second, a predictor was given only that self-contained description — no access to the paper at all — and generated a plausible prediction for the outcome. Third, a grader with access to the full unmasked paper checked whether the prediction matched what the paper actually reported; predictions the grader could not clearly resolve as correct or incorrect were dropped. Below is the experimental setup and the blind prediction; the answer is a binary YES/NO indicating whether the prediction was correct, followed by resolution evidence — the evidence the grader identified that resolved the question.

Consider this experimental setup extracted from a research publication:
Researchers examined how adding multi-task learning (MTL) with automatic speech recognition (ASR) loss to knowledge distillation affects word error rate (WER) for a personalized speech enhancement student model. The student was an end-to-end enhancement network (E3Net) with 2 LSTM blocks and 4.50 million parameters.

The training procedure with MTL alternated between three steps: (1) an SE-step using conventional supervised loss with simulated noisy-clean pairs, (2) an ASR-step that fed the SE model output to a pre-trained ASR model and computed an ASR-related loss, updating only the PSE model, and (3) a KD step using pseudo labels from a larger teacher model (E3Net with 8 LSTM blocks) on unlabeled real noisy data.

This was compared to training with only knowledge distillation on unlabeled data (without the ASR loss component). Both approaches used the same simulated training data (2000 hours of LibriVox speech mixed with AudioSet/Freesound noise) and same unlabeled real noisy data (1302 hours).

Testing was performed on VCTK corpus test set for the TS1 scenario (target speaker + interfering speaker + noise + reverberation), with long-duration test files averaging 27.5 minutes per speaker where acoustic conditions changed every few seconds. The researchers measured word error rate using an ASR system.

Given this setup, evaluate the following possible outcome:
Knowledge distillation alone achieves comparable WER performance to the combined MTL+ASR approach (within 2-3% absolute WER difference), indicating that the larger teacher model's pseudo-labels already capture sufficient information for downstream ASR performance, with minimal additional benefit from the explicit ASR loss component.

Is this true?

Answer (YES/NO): YES